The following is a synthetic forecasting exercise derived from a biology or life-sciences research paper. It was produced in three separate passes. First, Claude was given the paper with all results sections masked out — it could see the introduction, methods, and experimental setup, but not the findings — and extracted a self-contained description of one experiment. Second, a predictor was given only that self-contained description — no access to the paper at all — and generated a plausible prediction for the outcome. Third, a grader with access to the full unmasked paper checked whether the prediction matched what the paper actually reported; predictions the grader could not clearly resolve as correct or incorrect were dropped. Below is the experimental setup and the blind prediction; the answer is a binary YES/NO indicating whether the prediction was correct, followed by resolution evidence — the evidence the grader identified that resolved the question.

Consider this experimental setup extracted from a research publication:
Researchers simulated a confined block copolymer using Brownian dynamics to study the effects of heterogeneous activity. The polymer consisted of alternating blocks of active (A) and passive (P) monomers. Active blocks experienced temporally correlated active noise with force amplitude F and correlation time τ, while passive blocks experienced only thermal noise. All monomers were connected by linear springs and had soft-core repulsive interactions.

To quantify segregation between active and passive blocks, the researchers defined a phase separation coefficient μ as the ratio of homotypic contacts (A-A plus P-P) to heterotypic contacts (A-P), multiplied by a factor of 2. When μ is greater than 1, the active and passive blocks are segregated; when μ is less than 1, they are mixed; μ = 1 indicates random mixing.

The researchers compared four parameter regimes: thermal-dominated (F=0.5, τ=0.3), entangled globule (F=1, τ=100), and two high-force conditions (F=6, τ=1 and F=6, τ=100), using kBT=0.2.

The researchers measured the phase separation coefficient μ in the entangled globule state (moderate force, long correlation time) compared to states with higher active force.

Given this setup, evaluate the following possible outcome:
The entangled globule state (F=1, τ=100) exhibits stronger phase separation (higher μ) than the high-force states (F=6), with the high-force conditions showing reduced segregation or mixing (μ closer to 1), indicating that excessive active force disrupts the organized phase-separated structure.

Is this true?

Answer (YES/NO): NO